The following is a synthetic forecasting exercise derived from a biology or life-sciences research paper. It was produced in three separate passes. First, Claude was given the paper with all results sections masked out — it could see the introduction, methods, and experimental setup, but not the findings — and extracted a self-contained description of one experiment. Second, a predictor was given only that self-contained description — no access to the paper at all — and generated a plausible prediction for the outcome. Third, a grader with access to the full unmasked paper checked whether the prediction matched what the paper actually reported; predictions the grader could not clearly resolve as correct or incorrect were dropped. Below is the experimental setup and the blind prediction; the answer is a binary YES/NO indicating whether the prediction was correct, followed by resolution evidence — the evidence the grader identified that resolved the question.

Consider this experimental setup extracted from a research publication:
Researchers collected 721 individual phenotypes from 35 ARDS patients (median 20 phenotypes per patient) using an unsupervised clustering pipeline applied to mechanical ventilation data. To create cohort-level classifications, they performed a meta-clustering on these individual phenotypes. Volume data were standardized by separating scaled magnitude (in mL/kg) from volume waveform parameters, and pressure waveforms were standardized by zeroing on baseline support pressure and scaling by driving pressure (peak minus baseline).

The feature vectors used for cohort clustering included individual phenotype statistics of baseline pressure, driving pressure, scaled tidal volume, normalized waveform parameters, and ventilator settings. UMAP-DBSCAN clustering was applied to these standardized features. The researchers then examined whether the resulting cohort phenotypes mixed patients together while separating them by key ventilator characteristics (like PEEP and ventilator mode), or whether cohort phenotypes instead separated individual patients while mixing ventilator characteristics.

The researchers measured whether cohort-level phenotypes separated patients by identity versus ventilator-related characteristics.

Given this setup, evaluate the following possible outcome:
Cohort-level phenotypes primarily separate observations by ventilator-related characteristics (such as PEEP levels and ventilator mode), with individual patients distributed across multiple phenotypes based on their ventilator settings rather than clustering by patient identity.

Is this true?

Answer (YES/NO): YES